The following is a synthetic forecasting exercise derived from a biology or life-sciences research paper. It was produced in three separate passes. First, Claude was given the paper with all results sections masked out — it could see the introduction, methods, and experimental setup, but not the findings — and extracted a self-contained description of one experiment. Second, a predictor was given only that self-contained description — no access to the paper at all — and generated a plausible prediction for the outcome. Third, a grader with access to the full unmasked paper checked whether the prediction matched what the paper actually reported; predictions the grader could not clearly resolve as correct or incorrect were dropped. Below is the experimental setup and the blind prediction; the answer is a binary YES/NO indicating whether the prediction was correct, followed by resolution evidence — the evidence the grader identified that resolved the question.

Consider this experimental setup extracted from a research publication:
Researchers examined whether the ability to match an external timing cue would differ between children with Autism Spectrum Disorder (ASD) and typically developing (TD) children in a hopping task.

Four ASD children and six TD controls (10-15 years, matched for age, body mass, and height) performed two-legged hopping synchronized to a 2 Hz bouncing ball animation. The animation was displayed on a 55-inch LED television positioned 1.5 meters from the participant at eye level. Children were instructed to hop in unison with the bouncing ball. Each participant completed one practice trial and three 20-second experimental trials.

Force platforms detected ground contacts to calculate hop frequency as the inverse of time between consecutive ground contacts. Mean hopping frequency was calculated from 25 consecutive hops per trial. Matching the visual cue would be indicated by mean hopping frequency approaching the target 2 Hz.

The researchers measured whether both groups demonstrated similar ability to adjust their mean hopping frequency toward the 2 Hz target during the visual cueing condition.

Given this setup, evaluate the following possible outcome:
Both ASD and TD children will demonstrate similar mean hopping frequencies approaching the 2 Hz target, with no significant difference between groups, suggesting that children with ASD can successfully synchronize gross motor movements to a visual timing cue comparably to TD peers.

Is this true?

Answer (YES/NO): NO